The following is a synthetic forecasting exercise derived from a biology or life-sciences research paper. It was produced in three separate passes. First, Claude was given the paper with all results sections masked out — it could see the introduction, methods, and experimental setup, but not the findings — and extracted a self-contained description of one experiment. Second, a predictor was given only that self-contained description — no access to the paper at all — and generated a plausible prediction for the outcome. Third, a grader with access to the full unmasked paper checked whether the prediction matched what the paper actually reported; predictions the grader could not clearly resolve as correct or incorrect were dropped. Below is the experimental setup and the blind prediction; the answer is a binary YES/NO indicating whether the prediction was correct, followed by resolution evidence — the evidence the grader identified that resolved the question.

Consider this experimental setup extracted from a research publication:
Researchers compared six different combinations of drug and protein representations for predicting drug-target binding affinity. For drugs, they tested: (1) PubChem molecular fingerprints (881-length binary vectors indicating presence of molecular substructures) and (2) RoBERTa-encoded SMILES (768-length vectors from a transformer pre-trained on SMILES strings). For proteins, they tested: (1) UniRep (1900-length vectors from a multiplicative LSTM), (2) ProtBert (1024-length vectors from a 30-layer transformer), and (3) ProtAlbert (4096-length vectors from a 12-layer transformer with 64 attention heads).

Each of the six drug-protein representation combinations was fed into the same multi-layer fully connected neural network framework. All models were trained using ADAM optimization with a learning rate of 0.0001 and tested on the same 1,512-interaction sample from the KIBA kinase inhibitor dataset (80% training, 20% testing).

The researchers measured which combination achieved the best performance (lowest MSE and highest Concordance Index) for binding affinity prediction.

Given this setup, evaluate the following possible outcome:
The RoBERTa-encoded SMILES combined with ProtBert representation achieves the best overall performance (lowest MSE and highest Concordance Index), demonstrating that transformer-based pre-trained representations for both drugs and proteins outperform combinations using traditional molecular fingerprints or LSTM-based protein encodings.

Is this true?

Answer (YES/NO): NO